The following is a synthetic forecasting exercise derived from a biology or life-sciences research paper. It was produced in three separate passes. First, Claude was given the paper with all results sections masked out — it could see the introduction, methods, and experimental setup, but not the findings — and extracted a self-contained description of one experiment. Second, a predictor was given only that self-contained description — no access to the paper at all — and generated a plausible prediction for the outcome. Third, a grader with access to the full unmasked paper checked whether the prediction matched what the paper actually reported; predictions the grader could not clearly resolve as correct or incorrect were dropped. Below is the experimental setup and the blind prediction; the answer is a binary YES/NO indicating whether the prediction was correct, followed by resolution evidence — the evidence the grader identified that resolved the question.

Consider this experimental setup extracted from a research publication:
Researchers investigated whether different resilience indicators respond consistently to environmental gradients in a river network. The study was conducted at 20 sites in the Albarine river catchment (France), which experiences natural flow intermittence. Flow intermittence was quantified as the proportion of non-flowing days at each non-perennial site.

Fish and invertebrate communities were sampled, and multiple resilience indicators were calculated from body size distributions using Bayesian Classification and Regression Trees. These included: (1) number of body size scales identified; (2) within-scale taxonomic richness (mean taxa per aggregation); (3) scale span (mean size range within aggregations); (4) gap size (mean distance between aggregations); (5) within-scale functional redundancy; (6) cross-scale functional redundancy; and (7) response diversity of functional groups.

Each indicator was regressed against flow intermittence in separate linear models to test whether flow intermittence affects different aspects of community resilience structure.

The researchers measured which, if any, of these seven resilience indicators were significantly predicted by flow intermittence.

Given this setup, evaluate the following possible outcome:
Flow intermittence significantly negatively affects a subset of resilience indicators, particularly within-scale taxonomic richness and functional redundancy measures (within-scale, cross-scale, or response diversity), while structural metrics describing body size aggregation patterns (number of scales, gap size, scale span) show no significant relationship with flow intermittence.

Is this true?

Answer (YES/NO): NO